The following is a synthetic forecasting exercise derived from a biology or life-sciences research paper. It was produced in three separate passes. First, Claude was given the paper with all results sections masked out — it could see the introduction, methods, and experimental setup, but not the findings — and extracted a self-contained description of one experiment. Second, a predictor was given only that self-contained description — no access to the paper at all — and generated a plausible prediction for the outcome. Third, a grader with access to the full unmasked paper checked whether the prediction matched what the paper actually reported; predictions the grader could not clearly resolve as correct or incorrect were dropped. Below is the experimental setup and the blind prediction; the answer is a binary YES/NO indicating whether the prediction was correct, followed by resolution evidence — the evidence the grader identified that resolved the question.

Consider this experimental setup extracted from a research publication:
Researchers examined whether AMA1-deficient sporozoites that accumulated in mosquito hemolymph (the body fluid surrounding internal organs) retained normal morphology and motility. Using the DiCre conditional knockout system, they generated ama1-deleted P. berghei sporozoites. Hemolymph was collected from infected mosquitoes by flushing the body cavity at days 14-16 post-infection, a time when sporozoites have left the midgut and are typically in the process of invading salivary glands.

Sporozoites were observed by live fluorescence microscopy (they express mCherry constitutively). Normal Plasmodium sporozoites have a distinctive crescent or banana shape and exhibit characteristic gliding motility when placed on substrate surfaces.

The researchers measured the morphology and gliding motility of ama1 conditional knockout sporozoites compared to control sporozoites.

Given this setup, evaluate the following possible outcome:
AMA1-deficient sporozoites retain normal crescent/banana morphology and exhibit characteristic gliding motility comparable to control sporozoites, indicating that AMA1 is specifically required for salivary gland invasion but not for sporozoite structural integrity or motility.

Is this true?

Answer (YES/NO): YES